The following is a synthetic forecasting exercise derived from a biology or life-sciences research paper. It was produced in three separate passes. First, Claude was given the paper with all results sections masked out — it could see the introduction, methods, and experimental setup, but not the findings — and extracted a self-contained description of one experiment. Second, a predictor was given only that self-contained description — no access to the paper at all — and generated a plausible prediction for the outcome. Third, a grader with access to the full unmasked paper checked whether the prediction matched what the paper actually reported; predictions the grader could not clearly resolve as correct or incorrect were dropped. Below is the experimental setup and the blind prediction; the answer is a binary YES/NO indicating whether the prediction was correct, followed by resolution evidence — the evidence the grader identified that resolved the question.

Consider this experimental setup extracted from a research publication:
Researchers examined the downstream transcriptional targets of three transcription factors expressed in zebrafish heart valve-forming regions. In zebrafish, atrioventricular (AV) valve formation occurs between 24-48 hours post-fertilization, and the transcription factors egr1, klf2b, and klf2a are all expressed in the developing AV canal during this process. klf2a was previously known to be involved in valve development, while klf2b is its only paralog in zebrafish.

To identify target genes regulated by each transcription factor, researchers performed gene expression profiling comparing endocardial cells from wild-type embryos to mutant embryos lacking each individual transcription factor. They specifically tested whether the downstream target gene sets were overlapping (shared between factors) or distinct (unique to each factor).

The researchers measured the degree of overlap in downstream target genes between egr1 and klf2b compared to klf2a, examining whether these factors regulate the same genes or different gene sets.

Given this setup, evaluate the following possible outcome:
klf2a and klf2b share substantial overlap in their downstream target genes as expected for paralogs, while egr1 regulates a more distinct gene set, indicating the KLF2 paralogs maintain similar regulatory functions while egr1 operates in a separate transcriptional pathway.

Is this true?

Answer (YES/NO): NO